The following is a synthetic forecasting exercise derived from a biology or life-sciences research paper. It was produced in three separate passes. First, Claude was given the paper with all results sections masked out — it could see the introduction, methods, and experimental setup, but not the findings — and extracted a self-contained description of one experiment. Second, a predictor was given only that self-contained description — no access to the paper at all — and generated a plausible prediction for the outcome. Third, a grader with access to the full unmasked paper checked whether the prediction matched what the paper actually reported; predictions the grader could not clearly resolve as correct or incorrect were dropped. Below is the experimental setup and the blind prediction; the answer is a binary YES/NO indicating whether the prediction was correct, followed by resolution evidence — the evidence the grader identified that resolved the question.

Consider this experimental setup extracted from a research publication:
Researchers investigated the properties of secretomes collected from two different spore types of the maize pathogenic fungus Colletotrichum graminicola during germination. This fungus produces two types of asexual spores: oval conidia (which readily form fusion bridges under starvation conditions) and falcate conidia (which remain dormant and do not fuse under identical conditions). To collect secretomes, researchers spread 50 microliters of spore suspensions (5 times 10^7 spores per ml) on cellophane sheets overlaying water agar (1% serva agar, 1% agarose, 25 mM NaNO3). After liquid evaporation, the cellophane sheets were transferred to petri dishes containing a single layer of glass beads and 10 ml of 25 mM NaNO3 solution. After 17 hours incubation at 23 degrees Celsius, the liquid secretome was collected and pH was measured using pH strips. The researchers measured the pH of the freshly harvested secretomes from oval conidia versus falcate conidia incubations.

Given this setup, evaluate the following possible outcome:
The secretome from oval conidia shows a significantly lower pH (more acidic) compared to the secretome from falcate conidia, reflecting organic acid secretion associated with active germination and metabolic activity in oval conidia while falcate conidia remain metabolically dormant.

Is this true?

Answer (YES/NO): NO